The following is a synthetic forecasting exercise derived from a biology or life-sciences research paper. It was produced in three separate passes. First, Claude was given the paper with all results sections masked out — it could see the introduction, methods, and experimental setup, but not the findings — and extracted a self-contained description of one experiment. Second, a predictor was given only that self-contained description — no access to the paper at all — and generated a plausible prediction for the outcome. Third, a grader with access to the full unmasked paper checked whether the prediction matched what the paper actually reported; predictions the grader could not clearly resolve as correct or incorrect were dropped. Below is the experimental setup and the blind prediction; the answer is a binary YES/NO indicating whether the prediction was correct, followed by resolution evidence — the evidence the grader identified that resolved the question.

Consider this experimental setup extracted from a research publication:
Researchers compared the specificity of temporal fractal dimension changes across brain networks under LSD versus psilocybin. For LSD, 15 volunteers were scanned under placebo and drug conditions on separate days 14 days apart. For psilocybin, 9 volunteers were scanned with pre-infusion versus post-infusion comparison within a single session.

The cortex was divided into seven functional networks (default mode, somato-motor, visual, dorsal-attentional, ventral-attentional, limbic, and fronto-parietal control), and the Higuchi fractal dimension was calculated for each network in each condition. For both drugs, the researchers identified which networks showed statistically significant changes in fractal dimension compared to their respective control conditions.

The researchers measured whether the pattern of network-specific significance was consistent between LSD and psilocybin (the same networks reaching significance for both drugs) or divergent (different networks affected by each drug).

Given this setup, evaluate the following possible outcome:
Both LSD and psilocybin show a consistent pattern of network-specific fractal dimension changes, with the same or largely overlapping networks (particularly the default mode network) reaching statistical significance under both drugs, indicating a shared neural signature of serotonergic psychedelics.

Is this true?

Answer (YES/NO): NO